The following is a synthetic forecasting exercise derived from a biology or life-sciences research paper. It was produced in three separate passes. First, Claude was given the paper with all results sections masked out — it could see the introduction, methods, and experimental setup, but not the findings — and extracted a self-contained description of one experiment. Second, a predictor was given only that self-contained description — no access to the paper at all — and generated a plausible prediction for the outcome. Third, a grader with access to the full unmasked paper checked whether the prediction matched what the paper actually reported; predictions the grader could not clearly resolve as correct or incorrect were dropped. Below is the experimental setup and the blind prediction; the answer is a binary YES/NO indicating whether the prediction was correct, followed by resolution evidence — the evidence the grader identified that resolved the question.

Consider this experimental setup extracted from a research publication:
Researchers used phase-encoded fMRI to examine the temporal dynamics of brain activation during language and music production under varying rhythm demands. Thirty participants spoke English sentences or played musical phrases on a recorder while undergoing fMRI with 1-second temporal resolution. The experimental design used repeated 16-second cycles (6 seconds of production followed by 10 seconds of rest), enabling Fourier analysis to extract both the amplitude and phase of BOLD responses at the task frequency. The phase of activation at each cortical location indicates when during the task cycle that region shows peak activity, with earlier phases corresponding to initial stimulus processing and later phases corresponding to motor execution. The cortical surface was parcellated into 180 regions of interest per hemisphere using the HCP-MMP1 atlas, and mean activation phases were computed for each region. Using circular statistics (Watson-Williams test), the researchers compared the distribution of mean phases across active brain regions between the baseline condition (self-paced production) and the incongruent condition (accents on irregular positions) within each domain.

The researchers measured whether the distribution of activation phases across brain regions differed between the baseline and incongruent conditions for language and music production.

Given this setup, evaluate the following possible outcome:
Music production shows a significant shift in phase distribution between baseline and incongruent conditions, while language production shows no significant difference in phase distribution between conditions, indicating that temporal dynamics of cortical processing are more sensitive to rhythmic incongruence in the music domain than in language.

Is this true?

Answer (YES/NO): NO